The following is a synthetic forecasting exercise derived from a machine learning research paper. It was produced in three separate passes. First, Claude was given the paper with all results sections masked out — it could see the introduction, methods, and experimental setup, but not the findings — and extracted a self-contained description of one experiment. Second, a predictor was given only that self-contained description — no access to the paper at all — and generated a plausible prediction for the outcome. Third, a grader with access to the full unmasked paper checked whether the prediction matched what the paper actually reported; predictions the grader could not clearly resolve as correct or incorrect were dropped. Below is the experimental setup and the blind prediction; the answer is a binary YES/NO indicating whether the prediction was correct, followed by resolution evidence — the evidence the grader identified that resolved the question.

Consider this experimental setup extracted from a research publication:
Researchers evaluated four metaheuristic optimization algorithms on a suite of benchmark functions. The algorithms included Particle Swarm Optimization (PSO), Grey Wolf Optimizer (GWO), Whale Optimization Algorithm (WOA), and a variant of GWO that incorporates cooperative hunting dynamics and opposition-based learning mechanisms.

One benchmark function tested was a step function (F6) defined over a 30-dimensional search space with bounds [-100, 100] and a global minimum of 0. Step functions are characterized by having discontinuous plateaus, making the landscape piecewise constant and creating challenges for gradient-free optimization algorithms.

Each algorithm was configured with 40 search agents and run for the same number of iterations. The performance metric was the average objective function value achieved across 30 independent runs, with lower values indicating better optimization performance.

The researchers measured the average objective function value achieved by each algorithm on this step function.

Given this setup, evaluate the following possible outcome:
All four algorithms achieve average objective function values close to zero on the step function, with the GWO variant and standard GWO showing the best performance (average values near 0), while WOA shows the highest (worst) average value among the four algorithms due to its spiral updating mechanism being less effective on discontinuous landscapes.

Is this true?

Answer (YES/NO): NO